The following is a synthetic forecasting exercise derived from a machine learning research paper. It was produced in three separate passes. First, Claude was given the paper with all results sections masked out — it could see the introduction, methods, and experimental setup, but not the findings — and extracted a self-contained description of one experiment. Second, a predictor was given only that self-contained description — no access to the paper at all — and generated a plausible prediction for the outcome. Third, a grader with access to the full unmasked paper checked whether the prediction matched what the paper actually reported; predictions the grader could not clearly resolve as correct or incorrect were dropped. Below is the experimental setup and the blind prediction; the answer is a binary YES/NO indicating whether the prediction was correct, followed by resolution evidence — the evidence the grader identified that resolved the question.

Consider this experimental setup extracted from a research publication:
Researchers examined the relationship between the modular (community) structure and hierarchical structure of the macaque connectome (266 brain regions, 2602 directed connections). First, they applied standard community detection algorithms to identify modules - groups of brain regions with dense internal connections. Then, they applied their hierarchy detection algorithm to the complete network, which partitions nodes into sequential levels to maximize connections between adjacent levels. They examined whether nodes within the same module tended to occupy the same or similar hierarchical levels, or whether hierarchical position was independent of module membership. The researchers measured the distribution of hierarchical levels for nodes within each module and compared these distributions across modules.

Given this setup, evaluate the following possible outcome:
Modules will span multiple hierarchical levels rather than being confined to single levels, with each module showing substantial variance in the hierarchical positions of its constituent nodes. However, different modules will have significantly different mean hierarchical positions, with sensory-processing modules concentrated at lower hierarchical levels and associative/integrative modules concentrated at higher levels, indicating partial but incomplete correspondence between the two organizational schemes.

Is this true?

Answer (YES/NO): NO